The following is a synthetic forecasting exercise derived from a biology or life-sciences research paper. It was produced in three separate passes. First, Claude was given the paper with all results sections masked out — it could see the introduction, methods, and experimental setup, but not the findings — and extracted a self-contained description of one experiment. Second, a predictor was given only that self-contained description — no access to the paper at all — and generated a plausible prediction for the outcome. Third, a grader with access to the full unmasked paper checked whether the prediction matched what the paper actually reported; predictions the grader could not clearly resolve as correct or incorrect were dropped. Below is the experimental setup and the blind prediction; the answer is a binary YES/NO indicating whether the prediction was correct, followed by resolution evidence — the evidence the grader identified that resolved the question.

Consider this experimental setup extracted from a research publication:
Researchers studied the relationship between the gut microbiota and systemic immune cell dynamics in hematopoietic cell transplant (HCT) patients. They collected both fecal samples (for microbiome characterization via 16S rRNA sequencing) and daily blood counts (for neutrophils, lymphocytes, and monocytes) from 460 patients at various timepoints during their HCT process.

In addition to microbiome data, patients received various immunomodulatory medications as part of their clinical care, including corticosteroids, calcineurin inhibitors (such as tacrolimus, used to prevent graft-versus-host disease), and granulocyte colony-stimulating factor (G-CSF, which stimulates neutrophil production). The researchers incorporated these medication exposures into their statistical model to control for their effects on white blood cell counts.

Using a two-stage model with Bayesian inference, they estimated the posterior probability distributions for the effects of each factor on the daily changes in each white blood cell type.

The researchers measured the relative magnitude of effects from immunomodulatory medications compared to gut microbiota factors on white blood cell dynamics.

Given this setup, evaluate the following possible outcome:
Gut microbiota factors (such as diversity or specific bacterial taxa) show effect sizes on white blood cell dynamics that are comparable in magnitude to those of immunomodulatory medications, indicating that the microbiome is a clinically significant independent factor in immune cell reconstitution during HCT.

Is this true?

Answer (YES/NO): YES